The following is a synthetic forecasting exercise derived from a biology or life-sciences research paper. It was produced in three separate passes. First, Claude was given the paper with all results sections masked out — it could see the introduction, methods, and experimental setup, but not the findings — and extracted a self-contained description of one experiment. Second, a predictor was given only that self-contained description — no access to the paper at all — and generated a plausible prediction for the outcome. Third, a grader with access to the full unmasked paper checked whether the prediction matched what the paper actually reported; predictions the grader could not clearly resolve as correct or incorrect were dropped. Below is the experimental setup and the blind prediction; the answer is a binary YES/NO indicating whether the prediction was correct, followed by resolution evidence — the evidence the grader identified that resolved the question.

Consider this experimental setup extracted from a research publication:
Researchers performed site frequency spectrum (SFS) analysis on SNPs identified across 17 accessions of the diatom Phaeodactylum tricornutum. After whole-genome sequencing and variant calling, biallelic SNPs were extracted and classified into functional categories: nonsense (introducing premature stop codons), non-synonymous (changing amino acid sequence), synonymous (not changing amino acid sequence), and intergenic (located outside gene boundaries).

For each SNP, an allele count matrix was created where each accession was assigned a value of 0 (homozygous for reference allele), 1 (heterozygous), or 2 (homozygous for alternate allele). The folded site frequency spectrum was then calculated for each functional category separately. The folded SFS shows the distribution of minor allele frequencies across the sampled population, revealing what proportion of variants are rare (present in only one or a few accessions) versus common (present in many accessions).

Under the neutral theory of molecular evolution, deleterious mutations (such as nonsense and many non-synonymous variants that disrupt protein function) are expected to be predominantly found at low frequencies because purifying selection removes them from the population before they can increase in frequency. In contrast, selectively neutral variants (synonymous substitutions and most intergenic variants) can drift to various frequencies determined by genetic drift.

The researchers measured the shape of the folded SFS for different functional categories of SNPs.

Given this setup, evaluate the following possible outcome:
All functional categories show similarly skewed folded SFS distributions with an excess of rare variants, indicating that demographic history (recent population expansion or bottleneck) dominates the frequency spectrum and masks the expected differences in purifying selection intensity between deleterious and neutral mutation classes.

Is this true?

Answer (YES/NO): NO